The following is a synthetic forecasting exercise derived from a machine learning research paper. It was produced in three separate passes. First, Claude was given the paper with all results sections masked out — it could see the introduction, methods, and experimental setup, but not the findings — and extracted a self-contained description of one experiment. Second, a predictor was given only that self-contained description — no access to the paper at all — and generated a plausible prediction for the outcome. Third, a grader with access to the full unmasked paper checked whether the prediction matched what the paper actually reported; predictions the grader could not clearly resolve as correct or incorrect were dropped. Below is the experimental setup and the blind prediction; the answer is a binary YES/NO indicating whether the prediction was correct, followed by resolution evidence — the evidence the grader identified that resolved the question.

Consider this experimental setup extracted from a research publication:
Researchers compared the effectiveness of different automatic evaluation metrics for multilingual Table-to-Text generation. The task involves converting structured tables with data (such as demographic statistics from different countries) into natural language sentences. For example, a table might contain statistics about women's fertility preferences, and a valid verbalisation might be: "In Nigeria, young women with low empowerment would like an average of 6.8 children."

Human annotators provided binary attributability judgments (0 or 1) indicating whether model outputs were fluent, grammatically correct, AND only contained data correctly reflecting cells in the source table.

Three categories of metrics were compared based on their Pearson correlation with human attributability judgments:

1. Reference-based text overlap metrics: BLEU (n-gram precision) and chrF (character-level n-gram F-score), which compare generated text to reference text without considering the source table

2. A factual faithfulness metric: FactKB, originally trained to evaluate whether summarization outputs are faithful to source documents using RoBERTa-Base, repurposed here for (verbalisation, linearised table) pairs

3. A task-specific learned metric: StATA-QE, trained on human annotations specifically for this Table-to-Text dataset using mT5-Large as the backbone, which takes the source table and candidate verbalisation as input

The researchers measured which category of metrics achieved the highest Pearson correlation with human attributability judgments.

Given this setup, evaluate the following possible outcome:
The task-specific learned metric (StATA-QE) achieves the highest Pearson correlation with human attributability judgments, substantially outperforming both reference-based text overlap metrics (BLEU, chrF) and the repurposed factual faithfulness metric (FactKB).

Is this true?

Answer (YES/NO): YES